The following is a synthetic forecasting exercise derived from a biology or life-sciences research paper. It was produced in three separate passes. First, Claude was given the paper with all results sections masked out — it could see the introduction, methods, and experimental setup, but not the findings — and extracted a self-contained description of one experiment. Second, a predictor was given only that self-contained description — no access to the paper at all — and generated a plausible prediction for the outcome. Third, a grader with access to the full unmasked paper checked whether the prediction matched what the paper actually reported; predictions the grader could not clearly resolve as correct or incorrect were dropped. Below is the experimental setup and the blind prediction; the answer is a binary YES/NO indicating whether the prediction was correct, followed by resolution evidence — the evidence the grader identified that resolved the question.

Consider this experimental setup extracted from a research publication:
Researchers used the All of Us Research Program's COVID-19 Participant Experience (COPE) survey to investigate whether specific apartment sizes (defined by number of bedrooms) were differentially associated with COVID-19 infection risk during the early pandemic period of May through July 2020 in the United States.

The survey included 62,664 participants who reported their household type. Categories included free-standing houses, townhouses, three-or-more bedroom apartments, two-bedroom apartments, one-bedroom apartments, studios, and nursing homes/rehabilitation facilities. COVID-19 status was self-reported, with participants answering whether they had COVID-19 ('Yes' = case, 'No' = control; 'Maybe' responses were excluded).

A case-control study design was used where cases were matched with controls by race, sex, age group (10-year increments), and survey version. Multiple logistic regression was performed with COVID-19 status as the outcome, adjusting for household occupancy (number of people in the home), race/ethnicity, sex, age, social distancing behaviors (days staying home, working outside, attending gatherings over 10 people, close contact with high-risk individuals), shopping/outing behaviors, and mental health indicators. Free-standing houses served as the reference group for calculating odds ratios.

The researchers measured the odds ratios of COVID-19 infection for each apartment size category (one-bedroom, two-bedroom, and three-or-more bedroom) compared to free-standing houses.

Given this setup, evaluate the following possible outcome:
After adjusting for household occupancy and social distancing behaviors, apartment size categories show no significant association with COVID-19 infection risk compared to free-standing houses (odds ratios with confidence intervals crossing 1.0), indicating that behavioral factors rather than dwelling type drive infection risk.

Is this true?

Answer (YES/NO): NO